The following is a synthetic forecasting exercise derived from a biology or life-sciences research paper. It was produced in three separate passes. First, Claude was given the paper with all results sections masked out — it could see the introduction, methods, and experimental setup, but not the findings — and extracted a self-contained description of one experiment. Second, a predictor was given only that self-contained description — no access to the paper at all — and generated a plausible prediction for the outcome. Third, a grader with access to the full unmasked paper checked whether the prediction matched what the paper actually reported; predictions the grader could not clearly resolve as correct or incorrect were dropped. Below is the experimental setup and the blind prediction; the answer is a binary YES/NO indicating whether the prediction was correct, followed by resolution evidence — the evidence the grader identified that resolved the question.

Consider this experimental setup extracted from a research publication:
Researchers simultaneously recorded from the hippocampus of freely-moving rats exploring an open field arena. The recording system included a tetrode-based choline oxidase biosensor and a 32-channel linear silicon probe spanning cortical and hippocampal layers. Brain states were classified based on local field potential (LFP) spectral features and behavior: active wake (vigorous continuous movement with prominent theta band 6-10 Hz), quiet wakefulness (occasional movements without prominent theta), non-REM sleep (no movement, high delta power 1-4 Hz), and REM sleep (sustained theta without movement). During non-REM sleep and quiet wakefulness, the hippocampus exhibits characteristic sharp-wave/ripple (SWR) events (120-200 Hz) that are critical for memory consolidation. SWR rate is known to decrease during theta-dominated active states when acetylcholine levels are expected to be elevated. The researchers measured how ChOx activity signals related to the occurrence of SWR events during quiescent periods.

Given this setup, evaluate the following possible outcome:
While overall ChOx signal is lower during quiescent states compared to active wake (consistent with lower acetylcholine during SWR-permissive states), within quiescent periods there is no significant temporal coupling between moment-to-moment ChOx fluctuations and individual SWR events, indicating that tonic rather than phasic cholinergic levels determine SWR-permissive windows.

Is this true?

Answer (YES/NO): NO